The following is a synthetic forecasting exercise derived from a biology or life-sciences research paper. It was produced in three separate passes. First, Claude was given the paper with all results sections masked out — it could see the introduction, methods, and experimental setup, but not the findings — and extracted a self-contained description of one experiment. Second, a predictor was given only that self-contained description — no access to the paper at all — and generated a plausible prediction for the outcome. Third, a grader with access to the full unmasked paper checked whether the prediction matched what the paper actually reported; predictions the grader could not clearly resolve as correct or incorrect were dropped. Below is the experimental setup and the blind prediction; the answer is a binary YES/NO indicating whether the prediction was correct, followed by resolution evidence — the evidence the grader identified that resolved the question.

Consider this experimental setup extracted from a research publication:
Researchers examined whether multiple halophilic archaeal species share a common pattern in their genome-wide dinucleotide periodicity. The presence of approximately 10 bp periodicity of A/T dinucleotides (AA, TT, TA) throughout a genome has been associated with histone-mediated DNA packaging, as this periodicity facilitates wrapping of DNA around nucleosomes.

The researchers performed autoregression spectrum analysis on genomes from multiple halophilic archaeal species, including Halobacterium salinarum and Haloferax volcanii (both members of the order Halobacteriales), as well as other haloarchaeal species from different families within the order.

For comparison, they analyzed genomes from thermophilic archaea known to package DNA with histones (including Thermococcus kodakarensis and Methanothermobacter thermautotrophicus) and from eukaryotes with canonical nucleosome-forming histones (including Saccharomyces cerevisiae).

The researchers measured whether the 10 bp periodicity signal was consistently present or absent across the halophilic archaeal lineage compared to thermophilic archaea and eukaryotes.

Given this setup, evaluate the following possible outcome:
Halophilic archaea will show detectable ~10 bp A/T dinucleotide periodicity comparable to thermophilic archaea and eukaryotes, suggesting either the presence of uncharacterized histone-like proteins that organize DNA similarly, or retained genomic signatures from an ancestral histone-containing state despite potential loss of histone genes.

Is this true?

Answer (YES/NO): NO